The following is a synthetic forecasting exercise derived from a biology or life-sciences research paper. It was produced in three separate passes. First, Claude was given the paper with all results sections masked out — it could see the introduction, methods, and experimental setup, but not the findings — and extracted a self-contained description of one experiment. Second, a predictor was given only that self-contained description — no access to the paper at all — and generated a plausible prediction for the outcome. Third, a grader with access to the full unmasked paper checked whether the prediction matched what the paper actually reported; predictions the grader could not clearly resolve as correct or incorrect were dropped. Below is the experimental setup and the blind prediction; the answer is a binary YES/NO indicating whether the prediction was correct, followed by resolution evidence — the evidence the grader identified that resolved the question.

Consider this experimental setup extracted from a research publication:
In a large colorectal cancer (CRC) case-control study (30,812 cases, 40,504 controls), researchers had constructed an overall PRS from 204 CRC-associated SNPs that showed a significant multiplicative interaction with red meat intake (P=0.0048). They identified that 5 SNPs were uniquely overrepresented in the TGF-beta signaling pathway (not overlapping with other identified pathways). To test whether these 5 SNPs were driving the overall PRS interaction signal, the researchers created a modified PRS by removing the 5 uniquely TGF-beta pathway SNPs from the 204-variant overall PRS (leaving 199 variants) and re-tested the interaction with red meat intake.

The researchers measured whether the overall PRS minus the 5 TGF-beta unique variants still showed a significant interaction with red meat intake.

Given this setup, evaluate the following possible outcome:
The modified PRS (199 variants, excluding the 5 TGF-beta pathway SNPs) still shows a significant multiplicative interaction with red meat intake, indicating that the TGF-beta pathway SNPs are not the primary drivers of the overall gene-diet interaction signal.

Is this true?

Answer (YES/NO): NO